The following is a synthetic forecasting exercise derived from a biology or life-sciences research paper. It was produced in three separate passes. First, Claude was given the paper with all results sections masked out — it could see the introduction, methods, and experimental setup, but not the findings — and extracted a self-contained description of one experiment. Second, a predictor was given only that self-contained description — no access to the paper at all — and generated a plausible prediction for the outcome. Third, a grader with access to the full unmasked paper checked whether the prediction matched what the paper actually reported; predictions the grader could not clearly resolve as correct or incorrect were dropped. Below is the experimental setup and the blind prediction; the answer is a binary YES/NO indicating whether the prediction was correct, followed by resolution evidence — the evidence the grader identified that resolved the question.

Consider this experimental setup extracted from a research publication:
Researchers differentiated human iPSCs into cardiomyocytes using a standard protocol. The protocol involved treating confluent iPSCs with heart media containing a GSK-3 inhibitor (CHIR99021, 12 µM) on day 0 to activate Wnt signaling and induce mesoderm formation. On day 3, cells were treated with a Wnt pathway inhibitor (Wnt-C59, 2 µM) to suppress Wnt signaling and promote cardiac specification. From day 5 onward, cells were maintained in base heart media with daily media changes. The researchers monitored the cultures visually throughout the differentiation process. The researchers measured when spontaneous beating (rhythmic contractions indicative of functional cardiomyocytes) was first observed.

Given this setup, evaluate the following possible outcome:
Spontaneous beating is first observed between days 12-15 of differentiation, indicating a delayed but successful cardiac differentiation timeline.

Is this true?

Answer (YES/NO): NO